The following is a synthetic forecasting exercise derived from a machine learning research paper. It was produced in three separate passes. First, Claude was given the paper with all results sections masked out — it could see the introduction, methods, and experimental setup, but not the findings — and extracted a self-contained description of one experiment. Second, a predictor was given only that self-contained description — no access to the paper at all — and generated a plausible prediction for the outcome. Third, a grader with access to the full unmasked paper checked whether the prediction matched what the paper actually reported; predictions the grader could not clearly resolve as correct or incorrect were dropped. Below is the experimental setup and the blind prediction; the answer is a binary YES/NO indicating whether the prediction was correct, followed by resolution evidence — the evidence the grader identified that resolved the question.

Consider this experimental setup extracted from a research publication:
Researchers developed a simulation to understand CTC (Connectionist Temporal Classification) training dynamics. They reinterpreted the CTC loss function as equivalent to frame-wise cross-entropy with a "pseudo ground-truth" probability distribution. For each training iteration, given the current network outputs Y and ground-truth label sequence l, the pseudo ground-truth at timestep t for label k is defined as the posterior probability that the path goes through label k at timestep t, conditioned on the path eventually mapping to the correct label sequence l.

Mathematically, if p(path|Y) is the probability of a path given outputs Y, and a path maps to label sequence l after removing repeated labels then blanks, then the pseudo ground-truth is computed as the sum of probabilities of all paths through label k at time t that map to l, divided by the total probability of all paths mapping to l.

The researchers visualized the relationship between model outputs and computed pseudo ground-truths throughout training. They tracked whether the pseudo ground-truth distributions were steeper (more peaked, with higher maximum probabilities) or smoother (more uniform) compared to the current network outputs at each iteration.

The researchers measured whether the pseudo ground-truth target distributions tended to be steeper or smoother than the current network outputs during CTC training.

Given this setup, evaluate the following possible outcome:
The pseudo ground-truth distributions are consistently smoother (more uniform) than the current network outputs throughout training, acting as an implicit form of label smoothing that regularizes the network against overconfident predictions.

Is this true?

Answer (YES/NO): NO